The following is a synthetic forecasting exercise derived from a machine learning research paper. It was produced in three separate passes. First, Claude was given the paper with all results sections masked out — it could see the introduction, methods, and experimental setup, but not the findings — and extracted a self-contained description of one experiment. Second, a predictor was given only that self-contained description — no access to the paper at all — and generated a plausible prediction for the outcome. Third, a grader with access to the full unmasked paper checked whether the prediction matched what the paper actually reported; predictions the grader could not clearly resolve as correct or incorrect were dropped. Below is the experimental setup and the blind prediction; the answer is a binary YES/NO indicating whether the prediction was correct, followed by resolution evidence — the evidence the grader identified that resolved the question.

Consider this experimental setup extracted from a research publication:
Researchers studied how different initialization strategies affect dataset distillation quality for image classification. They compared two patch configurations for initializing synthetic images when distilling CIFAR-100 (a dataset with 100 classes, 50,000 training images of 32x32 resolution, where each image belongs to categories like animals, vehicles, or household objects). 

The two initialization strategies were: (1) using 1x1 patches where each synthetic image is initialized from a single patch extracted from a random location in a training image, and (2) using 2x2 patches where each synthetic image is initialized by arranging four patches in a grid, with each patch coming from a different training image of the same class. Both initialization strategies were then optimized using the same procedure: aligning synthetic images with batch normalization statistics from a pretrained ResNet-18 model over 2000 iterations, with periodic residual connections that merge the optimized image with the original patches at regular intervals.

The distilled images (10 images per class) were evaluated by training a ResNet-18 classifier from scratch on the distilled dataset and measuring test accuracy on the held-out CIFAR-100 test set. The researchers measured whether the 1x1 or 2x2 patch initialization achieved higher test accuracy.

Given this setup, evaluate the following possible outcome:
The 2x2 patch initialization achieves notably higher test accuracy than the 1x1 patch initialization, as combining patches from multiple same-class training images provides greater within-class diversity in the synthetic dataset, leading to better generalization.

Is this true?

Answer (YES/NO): NO